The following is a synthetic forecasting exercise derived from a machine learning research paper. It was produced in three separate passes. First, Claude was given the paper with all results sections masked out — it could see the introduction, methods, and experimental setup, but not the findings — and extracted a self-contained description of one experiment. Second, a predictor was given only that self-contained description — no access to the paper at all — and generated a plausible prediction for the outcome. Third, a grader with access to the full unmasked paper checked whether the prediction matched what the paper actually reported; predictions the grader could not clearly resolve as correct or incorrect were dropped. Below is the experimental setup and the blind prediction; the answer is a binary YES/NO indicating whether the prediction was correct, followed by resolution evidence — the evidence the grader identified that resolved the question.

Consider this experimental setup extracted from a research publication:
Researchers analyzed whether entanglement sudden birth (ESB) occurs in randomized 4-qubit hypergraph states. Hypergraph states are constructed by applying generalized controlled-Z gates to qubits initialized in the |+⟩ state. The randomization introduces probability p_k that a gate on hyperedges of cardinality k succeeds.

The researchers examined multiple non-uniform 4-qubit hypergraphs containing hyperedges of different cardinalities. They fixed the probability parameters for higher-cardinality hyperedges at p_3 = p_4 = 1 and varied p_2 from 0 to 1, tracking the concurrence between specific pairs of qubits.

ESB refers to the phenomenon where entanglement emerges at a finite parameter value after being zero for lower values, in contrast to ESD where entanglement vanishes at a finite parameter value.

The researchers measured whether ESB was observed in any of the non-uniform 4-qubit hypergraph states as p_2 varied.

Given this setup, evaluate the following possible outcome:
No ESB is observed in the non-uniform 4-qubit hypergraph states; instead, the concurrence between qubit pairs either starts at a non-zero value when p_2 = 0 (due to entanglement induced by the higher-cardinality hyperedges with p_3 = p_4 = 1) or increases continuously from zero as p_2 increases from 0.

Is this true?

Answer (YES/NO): YES